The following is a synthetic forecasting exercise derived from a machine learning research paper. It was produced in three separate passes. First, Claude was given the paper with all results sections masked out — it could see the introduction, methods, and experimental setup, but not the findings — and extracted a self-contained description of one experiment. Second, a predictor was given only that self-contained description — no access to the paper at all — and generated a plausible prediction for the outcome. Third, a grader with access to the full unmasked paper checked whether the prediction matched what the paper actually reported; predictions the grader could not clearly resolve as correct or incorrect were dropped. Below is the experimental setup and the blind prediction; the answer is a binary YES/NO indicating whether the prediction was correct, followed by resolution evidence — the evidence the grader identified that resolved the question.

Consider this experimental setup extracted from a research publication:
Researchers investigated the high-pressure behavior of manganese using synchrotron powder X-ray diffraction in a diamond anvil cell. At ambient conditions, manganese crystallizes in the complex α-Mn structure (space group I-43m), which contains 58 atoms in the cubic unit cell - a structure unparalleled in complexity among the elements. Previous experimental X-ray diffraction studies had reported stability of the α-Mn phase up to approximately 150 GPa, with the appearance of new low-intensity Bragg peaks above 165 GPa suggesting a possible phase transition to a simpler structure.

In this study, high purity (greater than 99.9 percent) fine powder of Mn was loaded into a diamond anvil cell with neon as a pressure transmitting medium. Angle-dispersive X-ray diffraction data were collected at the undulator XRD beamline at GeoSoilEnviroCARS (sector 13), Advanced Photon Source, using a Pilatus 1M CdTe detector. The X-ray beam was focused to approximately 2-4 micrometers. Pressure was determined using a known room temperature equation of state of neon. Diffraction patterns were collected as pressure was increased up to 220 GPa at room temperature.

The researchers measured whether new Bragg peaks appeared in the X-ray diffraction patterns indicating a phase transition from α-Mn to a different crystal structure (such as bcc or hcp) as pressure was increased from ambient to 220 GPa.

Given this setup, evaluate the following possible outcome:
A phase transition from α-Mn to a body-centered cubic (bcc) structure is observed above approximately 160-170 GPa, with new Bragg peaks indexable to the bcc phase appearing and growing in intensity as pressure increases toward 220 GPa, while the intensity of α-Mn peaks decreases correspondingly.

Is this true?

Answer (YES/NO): NO